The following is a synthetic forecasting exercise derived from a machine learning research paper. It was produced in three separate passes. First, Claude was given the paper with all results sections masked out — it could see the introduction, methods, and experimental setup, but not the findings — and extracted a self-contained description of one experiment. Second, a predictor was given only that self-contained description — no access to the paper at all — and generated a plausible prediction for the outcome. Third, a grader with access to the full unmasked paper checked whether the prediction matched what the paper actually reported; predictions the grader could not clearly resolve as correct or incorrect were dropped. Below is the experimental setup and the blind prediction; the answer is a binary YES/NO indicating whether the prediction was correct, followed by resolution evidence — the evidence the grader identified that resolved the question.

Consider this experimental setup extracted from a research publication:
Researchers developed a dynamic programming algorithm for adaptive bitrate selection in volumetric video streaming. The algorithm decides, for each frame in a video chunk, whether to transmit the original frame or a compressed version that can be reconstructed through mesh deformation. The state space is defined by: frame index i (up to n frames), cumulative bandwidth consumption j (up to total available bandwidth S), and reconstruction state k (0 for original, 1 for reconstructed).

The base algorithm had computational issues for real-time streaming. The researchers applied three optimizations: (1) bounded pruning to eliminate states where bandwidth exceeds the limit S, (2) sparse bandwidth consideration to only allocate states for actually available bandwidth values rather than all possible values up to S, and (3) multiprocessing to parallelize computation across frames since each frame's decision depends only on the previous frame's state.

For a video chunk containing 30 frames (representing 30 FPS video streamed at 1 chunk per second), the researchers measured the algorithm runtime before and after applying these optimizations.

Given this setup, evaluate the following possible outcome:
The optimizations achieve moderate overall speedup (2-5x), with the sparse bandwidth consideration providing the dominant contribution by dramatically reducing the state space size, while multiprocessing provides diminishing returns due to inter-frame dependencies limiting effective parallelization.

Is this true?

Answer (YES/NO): NO